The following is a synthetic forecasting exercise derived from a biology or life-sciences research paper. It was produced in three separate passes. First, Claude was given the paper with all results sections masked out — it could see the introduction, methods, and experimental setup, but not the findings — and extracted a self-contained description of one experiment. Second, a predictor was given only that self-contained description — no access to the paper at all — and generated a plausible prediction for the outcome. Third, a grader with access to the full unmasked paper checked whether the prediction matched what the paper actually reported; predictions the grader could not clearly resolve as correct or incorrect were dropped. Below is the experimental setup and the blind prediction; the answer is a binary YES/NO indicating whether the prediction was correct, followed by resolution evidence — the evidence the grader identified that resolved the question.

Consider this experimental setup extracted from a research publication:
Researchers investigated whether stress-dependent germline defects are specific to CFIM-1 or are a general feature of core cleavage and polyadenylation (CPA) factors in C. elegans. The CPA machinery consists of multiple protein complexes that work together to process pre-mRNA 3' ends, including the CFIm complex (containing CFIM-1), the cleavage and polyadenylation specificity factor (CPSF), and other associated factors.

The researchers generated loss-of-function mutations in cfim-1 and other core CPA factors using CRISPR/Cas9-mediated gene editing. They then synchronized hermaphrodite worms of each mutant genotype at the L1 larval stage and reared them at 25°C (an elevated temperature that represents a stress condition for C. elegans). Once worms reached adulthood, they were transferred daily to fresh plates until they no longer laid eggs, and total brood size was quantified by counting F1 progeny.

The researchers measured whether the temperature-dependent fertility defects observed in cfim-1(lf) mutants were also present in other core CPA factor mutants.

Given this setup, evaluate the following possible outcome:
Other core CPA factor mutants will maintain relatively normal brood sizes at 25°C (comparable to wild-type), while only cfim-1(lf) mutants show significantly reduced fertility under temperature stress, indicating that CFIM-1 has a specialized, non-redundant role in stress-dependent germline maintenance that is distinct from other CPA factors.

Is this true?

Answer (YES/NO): NO